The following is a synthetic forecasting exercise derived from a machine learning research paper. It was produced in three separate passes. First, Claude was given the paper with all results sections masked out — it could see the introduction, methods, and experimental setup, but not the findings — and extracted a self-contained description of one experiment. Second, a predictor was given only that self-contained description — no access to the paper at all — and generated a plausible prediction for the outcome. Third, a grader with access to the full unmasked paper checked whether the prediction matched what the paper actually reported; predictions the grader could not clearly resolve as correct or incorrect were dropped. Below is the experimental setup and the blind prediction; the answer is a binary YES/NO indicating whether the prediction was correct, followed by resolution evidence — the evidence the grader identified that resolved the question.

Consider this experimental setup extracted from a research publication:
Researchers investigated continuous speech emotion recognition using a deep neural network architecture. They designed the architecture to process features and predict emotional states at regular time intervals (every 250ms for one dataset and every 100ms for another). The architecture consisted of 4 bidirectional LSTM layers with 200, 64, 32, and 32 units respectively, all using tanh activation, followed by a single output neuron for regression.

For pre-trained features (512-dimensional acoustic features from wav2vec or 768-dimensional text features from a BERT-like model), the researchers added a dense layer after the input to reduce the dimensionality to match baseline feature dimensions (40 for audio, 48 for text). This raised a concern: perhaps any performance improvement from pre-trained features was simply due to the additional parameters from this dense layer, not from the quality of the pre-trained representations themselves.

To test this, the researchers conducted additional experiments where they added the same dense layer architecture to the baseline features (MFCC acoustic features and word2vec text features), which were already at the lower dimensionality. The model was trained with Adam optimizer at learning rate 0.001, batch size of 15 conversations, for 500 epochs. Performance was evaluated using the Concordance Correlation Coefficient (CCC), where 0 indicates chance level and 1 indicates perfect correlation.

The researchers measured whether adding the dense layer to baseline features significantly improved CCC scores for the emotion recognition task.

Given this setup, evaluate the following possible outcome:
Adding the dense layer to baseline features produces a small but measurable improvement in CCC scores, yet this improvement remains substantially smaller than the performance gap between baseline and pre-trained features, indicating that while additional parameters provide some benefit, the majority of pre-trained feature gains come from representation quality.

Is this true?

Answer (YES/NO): NO